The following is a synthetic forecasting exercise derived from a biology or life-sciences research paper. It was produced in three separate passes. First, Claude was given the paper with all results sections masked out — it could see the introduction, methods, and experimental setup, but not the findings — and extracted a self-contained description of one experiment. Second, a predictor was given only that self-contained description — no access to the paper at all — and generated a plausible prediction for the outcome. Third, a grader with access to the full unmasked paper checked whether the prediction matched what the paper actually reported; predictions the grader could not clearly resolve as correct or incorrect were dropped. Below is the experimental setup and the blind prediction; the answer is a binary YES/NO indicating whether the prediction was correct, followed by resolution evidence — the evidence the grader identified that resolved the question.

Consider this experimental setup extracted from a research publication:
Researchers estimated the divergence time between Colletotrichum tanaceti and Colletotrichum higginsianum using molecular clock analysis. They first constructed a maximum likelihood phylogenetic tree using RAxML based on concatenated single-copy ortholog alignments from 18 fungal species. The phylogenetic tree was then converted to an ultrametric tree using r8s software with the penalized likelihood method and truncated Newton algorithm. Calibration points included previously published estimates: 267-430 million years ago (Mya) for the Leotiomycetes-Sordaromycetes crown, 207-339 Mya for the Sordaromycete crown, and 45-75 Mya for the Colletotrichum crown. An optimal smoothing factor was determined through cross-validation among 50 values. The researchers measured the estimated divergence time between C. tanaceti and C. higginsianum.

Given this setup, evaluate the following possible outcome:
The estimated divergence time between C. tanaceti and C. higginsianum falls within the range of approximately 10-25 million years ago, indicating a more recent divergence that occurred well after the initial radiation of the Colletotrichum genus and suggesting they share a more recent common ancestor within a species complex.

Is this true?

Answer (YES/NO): YES